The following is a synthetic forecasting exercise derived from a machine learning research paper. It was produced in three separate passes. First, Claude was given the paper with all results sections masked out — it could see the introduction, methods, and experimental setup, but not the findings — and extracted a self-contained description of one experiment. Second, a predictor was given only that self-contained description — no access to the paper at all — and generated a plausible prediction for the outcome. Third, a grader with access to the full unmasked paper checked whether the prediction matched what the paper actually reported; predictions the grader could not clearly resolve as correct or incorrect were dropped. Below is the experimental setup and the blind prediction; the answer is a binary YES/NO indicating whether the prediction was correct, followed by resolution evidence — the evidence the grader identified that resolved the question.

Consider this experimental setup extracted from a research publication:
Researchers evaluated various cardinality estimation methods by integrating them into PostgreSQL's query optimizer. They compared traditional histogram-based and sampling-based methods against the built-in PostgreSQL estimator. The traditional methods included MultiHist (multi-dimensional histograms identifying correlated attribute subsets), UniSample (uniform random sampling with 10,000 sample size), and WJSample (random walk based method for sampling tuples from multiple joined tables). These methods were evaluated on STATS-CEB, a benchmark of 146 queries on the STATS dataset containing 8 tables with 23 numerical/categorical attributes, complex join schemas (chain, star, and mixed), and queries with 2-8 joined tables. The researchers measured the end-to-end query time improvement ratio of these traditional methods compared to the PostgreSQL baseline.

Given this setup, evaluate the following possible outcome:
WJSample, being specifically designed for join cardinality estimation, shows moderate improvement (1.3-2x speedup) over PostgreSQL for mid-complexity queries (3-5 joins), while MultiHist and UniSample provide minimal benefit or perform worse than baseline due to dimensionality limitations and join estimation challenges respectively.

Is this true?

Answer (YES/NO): NO